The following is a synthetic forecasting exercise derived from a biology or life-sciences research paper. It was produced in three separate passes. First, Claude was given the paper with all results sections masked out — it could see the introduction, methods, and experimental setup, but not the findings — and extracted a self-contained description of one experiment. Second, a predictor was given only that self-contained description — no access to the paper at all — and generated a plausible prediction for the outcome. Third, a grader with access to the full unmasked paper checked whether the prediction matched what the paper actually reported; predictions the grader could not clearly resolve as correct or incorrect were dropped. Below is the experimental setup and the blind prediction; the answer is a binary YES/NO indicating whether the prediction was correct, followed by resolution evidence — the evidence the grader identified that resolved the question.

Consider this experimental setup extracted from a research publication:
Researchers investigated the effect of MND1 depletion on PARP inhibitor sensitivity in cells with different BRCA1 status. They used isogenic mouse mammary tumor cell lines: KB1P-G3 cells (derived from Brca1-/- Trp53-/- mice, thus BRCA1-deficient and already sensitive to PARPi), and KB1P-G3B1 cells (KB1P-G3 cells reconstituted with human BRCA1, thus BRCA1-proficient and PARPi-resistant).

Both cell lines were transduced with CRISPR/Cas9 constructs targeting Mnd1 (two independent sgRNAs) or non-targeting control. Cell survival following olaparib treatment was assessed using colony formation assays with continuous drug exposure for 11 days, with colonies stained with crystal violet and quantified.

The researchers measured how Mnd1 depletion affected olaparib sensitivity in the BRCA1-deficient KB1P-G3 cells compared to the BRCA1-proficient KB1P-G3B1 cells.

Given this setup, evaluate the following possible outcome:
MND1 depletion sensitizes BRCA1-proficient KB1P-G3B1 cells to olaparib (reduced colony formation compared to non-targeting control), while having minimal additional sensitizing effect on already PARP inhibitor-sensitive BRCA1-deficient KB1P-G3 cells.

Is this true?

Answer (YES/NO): YES